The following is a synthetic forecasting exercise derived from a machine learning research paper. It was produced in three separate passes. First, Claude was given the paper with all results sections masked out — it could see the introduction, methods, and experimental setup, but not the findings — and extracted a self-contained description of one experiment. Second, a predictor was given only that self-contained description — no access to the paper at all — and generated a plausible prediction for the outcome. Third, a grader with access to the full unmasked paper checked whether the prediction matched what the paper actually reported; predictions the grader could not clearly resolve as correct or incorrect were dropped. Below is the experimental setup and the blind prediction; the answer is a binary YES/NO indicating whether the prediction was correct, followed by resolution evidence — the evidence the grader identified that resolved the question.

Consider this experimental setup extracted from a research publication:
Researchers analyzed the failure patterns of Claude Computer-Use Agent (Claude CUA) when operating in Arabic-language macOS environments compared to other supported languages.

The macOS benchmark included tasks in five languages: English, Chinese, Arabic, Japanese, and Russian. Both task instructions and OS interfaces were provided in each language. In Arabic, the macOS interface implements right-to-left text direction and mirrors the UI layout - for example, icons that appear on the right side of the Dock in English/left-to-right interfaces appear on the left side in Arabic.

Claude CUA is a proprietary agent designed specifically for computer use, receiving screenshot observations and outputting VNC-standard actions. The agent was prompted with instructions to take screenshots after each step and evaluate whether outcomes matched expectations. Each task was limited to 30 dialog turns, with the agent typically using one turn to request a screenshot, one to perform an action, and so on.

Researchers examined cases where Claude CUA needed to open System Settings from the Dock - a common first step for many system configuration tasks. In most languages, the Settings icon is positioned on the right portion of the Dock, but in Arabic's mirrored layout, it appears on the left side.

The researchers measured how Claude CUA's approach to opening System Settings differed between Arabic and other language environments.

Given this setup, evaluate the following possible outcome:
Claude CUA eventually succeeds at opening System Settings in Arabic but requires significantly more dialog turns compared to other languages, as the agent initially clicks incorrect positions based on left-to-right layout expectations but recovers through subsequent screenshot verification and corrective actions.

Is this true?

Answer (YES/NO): NO